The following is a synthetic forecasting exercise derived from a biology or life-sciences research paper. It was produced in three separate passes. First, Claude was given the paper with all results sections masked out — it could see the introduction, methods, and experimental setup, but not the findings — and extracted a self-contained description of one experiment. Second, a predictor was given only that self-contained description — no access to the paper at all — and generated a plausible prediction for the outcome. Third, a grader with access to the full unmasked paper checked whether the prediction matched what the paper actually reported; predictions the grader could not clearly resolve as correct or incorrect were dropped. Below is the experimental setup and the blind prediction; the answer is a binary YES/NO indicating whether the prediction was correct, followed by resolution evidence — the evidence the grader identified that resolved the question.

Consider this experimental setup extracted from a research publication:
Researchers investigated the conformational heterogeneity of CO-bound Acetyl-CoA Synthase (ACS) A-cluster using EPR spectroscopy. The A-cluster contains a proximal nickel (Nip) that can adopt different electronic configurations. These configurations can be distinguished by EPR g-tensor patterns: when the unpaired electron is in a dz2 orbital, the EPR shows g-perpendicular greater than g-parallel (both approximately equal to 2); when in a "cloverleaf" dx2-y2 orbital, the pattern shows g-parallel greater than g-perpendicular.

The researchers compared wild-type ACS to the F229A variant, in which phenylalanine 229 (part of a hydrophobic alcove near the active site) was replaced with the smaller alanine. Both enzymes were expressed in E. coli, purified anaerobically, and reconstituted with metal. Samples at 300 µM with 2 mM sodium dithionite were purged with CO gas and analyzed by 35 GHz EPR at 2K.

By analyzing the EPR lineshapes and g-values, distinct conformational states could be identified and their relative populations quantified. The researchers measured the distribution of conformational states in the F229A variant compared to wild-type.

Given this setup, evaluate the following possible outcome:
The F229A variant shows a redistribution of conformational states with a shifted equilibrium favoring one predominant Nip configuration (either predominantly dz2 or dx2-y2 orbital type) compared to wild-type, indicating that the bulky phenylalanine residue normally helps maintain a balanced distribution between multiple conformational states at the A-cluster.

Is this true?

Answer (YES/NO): NO